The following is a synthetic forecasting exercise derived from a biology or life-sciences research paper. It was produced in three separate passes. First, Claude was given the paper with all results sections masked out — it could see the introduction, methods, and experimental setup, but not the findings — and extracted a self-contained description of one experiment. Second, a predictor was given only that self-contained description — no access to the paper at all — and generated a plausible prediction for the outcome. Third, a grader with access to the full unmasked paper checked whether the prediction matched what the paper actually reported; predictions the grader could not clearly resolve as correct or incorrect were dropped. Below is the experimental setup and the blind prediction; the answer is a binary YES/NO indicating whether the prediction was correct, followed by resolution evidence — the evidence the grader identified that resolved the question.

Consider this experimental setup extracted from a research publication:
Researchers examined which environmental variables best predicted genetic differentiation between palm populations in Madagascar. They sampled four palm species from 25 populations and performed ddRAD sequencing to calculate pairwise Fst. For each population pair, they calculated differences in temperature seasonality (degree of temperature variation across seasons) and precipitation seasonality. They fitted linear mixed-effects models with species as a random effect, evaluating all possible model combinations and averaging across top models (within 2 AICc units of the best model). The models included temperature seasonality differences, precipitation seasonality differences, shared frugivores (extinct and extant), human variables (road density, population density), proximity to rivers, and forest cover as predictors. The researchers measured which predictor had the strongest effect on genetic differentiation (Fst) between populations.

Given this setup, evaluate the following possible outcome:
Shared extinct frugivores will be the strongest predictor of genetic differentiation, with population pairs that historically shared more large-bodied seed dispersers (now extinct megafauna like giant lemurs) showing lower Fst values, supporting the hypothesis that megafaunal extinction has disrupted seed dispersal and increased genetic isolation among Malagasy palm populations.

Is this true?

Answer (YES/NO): NO